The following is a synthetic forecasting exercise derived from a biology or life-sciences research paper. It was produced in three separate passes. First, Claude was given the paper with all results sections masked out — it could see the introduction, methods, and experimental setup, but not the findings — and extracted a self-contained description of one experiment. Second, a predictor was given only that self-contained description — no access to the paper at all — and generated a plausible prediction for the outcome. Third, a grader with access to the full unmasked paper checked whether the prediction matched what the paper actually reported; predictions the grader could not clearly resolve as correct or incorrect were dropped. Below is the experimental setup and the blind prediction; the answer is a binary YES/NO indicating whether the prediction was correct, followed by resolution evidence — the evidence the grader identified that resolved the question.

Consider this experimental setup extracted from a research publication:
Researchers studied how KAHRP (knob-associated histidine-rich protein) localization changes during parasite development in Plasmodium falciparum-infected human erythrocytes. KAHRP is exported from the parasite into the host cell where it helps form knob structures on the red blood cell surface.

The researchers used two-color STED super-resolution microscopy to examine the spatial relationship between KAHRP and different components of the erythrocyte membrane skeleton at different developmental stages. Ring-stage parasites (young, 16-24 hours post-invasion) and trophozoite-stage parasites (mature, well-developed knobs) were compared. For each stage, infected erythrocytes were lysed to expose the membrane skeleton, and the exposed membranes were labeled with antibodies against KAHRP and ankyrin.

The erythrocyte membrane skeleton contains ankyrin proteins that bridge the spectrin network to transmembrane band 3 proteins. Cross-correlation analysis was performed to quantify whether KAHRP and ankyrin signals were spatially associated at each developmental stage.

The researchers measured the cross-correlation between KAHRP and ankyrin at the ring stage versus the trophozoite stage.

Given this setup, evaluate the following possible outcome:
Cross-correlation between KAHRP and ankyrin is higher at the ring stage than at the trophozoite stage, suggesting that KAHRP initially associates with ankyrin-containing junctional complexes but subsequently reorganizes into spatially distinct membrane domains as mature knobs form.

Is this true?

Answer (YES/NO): YES